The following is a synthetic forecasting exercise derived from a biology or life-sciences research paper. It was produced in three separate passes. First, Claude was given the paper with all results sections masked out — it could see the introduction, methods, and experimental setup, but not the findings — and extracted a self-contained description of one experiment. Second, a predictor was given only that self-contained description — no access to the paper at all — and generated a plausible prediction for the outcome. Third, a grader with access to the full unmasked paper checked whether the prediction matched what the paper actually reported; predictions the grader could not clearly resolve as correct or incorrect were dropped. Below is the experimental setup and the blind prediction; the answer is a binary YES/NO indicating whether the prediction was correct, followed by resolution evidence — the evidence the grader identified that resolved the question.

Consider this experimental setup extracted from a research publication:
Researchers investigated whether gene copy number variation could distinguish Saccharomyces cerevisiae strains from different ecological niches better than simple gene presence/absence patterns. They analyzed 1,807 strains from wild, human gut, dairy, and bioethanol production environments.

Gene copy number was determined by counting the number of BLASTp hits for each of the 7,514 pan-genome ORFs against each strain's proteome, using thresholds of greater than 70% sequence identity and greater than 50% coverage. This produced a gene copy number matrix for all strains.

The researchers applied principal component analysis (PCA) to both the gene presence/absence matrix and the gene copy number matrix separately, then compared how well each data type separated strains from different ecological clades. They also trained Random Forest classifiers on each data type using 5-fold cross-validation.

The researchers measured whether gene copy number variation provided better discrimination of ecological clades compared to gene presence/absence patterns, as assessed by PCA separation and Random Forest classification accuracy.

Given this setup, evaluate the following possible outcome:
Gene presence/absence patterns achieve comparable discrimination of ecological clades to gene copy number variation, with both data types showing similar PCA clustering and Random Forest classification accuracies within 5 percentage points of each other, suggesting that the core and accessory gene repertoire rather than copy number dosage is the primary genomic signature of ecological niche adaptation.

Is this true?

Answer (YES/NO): NO